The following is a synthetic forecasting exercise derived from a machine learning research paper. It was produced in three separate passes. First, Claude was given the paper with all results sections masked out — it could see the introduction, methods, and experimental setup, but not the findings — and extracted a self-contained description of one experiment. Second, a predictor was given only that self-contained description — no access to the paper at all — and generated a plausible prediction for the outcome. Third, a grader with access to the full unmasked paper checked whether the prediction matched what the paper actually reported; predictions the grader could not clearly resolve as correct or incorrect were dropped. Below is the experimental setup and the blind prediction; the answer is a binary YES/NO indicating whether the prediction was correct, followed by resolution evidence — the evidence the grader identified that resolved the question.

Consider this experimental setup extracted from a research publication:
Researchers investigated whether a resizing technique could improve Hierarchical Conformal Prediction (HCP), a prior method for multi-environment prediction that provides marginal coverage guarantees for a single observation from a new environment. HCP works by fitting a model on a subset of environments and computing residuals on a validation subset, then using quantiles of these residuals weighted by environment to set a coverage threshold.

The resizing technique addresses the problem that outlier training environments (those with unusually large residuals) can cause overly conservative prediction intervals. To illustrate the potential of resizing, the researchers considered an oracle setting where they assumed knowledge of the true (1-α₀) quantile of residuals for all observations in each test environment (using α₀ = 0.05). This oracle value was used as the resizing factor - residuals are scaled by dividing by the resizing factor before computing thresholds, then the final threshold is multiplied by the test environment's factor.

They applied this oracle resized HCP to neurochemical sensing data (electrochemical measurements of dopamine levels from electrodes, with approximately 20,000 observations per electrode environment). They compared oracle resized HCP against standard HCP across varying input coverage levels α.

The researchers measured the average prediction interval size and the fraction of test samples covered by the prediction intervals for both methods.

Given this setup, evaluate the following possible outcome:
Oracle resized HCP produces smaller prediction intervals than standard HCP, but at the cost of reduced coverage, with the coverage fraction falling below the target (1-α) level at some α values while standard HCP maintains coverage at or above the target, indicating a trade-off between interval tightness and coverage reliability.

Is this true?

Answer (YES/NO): NO